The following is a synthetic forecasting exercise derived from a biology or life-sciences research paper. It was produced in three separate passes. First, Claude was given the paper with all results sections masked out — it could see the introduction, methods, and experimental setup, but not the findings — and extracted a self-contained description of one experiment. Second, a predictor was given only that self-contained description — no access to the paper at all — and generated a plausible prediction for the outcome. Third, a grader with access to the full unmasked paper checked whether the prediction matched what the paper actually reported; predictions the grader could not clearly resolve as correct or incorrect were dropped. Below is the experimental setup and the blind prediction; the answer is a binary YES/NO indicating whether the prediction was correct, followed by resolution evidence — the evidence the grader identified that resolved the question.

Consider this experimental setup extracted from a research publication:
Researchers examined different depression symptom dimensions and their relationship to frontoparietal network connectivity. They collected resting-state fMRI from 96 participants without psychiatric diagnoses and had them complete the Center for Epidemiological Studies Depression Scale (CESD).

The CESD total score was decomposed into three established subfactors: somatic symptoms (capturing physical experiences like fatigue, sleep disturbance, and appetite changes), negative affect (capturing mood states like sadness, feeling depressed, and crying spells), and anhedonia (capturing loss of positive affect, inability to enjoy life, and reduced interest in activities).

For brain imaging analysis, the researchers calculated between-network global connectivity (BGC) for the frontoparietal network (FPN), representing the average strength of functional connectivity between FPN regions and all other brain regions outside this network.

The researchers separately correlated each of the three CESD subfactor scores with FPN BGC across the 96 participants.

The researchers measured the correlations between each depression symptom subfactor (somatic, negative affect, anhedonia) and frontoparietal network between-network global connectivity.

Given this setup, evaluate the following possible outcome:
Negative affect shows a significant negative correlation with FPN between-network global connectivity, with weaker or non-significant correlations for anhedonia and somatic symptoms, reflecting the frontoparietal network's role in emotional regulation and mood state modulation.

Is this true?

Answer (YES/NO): NO